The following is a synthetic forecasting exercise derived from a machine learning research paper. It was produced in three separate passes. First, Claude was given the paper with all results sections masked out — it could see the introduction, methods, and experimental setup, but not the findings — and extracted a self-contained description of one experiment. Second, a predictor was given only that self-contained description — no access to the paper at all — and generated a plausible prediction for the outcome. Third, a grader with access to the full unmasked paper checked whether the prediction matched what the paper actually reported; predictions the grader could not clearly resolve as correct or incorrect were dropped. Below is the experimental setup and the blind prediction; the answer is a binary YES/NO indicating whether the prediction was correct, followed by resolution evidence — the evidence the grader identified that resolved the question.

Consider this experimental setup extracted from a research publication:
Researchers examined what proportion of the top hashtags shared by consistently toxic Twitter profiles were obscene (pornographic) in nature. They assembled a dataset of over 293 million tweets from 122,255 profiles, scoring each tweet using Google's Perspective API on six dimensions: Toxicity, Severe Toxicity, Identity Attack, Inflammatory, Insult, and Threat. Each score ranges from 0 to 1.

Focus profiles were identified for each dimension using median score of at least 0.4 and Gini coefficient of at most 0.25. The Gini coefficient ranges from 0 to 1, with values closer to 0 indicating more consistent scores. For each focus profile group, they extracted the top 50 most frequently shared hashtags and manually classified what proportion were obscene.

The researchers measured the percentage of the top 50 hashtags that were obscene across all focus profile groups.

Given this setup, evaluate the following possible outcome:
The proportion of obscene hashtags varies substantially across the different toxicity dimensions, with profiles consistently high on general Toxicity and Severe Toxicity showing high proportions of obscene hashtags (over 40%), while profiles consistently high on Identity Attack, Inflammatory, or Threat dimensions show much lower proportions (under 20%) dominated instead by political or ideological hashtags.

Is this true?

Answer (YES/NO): NO